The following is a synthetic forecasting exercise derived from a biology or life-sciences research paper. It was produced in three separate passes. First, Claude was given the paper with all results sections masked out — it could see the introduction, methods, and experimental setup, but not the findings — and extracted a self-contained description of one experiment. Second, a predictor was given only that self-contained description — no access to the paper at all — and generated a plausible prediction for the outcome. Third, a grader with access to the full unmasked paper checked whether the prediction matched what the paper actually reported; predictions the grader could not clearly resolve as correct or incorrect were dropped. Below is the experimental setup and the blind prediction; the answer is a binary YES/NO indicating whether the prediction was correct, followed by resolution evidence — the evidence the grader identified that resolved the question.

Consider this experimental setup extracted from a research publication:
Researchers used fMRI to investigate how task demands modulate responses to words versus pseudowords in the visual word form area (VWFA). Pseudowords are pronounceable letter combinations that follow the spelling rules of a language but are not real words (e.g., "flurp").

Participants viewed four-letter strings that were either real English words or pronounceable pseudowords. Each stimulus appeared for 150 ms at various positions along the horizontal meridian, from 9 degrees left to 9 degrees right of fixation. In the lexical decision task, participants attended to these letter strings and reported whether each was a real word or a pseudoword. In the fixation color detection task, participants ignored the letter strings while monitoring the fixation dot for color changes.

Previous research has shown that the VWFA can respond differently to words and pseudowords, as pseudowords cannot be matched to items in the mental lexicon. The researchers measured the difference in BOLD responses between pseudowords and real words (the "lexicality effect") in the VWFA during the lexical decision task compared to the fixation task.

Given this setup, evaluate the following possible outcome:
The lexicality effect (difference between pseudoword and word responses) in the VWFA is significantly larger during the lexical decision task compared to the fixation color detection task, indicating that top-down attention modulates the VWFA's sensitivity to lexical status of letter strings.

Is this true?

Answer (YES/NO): YES